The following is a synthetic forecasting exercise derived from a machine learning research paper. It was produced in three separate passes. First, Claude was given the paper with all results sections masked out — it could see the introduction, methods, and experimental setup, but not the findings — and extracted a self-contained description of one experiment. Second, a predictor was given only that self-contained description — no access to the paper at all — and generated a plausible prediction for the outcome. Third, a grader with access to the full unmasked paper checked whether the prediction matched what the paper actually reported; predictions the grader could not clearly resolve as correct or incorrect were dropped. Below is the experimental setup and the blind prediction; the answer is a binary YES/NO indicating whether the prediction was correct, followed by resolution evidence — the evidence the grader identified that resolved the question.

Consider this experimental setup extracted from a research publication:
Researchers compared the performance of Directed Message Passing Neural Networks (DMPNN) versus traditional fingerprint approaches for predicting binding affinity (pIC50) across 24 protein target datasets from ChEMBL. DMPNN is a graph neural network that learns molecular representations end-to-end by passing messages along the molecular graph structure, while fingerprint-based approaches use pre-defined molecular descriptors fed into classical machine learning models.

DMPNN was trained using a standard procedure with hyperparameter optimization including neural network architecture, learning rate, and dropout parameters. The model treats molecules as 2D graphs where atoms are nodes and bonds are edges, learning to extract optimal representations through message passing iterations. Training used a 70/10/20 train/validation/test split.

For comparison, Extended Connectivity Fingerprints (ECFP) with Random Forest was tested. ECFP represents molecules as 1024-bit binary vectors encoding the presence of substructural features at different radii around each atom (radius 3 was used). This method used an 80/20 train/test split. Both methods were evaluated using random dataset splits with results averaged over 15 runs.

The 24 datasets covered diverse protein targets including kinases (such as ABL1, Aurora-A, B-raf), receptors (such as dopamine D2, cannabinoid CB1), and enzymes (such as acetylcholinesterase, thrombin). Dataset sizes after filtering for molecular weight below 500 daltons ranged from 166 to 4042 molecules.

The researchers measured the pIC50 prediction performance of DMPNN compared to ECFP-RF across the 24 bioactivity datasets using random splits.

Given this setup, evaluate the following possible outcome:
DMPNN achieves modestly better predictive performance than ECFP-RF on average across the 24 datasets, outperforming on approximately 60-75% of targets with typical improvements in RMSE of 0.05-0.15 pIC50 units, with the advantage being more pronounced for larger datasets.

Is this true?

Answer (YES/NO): NO